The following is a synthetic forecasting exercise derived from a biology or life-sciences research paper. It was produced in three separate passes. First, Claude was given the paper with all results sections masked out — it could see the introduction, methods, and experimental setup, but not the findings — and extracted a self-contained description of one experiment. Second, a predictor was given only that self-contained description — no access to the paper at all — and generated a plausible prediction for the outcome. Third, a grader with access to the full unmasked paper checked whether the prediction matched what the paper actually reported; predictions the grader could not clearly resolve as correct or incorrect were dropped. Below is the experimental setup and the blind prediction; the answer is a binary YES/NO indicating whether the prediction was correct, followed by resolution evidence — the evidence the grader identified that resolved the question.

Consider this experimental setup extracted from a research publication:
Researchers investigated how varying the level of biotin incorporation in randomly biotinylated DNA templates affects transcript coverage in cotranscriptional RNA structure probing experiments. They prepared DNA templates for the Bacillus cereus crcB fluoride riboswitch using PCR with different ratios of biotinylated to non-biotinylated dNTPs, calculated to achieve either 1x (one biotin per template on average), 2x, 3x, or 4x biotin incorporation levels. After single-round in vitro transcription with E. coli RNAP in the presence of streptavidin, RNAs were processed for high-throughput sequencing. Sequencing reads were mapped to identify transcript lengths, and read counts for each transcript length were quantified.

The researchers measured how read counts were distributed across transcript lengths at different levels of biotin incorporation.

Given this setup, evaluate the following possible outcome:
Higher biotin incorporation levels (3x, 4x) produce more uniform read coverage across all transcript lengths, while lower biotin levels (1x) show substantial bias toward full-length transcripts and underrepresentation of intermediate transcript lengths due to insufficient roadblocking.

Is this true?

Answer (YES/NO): NO